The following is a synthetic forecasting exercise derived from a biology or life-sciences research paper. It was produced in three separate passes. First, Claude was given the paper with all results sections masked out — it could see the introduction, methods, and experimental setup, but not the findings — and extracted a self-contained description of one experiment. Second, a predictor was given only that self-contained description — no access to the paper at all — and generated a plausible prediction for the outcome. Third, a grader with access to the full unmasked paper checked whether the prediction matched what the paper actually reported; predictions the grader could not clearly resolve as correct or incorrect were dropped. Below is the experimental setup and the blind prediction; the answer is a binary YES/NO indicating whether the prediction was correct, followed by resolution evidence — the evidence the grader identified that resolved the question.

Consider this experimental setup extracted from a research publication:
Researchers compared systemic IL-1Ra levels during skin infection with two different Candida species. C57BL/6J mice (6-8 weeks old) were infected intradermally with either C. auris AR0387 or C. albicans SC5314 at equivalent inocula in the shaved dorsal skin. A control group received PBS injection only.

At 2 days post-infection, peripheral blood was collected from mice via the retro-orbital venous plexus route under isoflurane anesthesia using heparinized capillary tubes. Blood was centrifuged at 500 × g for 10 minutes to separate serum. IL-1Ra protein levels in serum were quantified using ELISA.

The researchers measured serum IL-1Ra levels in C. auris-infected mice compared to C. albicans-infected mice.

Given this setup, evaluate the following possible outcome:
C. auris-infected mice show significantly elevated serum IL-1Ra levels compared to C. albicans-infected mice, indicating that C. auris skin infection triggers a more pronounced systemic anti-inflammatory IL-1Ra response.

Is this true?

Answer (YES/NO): NO